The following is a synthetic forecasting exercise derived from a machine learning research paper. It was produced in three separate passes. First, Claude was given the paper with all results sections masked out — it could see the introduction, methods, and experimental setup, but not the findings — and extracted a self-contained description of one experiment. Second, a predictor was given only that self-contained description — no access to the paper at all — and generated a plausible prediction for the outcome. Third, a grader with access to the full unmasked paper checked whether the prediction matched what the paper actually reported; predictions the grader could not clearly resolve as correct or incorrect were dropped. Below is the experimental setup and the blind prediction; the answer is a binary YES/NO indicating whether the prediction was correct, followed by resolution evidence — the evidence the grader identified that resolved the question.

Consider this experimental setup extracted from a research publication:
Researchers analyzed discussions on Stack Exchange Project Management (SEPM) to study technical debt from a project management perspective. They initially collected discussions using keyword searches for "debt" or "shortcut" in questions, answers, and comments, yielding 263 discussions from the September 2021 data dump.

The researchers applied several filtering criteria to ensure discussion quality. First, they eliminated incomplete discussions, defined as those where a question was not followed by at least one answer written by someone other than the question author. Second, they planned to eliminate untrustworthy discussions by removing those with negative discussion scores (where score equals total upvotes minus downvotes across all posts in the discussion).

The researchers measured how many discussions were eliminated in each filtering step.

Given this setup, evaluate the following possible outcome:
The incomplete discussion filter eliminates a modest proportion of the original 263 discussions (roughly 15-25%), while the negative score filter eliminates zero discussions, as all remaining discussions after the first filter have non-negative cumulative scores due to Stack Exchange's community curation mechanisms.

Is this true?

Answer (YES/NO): YES